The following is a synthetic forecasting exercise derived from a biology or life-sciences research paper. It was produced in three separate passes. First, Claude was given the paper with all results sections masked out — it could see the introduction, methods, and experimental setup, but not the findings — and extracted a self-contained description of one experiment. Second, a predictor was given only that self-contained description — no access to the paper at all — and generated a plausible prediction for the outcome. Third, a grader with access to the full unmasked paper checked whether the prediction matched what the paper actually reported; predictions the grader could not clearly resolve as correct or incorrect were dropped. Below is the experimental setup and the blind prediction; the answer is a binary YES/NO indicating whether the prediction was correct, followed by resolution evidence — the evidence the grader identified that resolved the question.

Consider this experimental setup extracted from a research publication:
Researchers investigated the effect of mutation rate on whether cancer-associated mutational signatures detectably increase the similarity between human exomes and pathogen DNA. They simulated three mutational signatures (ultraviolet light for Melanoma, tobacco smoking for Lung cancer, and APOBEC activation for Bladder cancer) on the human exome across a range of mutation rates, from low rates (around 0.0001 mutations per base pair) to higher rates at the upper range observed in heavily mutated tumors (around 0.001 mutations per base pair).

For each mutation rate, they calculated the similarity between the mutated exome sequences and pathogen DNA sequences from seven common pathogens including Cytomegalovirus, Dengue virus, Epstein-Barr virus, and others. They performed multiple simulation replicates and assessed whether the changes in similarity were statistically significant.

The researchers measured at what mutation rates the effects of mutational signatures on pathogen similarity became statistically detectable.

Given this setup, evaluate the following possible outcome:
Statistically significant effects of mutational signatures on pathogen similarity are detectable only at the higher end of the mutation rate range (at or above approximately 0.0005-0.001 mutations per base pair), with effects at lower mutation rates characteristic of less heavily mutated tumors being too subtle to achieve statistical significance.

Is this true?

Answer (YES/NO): YES